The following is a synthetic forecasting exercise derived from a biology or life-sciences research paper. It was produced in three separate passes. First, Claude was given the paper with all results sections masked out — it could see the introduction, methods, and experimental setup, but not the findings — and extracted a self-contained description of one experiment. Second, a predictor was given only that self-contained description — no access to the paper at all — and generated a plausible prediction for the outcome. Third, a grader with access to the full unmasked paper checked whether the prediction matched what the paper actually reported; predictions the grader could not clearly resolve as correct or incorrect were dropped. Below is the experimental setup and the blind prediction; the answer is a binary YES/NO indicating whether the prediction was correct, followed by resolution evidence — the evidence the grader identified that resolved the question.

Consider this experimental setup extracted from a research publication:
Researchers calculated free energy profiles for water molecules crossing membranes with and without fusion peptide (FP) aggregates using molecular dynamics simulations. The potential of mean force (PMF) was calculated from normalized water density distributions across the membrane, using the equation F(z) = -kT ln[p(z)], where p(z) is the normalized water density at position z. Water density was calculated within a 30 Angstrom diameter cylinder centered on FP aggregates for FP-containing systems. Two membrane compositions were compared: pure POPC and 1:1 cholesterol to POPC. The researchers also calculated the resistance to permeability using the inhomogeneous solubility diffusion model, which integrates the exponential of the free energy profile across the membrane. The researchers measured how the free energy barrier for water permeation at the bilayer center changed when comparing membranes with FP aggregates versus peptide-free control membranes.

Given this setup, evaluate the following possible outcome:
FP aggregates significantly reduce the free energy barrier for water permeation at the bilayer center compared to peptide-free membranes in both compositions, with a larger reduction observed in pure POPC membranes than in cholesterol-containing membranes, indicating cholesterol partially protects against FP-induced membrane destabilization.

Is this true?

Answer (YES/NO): NO